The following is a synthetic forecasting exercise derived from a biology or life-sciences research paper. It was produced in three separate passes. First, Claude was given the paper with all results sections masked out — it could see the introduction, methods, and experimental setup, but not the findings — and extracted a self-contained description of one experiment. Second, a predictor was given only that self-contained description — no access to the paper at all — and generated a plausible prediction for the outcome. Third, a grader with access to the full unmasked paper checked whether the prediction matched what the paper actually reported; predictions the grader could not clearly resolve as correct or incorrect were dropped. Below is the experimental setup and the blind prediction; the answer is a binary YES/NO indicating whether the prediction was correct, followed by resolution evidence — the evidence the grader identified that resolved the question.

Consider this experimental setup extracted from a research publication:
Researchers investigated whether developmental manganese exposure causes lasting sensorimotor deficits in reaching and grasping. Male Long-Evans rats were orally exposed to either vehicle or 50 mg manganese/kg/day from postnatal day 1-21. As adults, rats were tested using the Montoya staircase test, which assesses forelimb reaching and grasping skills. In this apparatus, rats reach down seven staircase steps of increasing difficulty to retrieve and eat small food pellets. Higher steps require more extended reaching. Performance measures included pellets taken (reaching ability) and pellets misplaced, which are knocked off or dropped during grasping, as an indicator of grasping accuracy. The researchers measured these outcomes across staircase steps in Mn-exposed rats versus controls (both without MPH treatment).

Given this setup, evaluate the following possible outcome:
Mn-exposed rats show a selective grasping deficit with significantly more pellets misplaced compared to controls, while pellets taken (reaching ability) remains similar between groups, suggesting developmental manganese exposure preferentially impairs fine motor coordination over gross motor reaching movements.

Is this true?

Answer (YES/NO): NO